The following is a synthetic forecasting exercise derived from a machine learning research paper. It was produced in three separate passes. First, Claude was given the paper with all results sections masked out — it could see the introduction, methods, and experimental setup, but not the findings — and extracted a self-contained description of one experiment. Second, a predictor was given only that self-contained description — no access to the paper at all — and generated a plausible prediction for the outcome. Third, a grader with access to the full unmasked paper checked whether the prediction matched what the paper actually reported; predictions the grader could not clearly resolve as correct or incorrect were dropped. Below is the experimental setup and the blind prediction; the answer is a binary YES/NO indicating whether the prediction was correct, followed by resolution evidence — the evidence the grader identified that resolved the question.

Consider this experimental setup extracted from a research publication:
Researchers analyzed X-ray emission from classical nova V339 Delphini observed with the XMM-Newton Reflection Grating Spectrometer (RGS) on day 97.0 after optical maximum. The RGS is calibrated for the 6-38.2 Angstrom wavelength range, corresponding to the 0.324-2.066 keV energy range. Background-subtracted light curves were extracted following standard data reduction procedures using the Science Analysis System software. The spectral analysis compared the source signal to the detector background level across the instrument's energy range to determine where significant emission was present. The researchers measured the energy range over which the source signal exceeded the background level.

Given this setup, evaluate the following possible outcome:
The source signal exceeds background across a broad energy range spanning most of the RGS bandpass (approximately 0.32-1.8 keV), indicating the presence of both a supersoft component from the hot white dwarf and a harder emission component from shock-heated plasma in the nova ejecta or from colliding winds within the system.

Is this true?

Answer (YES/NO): NO